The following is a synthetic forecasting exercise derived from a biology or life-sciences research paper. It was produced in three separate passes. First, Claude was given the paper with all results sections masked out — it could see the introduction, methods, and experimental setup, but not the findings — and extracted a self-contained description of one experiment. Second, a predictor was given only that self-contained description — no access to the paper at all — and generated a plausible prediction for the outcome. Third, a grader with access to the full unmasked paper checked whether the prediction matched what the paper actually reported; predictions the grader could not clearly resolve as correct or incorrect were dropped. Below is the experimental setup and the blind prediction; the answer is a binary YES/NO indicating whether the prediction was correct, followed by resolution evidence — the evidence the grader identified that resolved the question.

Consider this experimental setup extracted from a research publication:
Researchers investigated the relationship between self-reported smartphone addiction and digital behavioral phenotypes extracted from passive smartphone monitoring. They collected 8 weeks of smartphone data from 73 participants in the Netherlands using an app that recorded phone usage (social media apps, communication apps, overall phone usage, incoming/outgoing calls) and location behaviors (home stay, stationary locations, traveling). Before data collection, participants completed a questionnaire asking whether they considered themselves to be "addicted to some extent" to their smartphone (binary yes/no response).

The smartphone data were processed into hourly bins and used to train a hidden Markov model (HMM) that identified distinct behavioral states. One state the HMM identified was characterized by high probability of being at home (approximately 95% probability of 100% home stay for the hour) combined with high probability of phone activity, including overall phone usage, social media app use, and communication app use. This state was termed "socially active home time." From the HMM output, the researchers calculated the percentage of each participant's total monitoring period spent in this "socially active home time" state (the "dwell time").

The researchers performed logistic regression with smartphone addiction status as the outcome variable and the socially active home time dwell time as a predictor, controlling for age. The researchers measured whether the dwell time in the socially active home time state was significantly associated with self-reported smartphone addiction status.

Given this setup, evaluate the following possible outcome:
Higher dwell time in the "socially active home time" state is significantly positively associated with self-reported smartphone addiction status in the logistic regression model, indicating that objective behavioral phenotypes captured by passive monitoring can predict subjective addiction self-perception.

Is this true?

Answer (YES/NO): YES